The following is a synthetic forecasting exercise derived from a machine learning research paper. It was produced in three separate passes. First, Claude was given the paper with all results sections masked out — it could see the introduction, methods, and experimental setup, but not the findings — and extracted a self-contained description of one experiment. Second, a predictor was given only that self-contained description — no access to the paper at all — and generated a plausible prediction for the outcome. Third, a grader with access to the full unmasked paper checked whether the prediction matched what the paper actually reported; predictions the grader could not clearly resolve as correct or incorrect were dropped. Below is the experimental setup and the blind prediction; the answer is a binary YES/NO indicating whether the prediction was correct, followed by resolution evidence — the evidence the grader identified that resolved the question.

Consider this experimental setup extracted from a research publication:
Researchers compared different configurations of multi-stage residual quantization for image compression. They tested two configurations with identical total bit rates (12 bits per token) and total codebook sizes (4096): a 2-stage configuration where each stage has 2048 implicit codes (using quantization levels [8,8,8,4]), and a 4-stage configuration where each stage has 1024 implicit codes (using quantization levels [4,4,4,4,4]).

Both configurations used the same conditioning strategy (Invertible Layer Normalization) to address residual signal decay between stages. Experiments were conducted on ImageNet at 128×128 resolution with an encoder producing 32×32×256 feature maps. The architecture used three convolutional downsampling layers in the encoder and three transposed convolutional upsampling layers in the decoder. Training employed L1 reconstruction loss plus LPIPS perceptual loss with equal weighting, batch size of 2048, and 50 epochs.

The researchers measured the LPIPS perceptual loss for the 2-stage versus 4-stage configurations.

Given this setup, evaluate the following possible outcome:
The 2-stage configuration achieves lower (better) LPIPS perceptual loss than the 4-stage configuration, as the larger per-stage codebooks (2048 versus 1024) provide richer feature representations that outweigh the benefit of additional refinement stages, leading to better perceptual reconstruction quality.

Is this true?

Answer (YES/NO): NO